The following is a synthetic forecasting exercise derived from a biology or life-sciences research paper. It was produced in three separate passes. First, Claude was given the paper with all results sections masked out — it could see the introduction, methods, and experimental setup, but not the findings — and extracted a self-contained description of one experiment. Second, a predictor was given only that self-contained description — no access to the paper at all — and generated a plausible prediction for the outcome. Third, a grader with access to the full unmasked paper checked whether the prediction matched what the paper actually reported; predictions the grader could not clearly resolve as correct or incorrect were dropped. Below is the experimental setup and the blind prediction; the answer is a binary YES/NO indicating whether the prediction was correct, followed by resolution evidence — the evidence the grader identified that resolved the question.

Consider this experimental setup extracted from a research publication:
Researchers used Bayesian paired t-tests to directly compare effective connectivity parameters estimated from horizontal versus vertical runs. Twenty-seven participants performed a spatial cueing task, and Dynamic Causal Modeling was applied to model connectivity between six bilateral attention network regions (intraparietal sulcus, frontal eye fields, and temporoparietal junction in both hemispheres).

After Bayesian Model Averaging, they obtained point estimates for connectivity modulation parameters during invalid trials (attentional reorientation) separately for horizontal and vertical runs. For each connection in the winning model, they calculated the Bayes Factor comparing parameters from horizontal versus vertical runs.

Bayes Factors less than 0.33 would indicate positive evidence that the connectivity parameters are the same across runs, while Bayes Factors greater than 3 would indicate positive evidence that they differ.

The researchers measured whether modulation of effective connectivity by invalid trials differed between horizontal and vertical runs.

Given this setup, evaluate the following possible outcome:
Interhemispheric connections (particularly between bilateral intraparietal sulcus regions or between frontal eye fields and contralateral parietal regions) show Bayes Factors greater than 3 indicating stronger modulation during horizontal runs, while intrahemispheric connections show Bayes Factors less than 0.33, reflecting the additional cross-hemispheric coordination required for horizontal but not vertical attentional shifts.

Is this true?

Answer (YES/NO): NO